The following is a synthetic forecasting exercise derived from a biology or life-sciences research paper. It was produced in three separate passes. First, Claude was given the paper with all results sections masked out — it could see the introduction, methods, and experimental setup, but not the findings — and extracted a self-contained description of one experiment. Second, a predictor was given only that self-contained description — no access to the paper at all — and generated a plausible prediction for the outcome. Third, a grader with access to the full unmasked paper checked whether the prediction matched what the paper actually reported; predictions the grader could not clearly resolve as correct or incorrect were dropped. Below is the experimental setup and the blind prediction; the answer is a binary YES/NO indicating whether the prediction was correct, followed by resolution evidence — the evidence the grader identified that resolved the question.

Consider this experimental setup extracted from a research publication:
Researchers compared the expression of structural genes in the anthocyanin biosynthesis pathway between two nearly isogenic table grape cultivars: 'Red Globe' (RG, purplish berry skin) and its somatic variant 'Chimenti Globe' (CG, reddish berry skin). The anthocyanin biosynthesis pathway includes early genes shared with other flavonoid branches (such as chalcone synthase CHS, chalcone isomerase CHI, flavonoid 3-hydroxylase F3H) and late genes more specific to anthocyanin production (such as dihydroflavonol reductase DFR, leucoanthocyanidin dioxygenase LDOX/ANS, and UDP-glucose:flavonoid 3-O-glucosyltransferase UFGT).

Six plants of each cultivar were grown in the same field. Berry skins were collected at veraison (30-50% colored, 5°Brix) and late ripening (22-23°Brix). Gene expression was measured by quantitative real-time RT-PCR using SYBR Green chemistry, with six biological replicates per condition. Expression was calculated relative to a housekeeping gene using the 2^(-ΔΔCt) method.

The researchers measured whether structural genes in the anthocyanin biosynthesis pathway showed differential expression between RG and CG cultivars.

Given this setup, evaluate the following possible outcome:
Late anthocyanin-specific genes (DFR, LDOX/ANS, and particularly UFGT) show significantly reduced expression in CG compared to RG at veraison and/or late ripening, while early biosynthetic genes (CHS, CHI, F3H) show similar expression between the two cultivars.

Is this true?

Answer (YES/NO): NO